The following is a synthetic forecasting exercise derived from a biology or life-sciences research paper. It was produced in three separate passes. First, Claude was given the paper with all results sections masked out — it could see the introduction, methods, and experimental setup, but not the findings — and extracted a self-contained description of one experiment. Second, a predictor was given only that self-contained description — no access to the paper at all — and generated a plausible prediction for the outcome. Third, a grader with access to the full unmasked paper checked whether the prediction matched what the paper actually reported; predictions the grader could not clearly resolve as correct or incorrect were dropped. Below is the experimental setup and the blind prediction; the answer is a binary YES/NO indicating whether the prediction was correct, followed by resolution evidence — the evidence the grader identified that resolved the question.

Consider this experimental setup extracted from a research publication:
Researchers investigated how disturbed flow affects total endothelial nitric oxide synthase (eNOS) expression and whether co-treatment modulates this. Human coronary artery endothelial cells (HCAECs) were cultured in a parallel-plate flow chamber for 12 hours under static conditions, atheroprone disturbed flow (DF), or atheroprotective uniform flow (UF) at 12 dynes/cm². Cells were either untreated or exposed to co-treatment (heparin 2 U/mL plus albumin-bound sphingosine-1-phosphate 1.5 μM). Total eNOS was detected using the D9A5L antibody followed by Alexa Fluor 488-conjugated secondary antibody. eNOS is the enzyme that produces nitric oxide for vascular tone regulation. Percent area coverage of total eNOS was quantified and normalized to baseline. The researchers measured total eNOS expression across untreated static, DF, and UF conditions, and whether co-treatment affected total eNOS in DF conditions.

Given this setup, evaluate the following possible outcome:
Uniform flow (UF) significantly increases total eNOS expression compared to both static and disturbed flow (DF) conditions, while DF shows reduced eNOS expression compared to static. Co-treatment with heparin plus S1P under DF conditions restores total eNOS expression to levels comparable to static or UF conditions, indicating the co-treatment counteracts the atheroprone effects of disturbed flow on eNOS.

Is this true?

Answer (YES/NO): NO